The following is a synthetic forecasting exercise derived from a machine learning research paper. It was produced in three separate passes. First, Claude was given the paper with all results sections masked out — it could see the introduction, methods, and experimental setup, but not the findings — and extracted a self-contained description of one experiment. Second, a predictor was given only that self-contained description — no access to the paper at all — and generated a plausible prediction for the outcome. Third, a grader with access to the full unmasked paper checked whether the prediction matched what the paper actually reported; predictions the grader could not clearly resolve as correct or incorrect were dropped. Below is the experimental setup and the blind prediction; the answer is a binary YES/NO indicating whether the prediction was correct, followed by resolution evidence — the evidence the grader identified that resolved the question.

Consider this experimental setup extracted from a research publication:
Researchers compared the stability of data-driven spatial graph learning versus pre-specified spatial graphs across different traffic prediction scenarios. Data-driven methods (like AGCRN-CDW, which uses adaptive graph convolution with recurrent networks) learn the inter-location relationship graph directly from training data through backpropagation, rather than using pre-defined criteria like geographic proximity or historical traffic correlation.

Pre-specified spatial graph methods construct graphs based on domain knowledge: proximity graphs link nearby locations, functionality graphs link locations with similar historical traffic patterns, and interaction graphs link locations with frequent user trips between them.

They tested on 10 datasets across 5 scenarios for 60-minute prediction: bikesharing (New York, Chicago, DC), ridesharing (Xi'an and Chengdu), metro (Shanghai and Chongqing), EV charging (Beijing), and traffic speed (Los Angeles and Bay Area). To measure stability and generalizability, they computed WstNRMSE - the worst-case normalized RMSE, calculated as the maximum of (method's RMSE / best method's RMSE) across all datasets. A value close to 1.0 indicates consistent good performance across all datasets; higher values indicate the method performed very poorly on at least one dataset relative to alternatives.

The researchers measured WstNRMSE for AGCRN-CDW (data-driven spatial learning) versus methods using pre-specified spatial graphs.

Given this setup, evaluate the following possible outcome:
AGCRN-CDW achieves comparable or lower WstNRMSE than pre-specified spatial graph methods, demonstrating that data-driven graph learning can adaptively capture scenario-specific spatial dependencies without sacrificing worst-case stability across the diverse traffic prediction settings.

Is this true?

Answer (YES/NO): NO